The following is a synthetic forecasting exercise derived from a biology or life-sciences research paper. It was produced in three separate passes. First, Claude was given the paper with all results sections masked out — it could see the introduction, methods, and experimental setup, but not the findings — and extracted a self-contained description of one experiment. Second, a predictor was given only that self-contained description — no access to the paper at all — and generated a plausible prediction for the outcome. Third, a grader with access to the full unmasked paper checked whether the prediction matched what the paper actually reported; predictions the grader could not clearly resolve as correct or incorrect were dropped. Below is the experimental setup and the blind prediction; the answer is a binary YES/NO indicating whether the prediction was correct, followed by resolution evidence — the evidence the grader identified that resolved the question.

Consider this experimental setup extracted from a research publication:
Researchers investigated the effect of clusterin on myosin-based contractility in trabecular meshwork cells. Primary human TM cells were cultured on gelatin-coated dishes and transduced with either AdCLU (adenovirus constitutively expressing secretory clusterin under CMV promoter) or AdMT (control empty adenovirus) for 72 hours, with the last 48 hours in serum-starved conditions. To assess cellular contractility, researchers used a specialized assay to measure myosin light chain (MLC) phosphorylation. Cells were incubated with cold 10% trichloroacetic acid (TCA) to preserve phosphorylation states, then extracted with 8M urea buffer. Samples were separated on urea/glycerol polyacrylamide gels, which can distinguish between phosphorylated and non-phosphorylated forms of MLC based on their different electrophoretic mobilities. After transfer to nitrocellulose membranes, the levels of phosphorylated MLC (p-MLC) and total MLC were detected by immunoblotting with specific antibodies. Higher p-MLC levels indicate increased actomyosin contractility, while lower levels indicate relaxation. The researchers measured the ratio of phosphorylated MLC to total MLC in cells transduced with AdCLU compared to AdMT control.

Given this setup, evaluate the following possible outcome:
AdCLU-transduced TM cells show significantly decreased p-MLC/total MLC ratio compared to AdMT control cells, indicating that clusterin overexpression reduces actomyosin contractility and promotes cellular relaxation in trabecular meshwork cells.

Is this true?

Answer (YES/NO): YES